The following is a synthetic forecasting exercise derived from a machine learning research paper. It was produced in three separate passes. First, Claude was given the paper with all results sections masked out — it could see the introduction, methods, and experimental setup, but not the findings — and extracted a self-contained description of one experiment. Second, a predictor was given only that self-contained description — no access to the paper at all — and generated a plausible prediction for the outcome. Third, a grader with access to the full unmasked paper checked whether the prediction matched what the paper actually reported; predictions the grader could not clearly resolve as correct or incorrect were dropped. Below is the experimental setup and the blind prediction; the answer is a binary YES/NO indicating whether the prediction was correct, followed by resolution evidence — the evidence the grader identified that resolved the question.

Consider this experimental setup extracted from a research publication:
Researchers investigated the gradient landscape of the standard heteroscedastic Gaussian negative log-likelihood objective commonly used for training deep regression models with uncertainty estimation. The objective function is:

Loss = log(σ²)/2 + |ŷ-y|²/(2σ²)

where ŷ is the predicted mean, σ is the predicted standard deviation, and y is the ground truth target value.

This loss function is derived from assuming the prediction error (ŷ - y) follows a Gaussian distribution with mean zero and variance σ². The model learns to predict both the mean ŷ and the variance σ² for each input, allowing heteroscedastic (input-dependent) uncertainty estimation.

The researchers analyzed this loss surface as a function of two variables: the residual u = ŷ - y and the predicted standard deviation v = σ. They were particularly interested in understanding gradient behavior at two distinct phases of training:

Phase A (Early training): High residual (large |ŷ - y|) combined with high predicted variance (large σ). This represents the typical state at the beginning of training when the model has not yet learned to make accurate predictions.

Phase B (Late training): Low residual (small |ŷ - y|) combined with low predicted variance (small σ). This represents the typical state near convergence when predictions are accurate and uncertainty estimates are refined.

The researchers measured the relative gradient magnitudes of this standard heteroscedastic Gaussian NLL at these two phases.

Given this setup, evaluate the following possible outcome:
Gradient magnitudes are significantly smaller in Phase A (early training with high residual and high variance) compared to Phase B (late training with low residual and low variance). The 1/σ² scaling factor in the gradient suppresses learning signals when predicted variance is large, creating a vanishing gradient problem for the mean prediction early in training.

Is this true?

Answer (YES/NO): YES